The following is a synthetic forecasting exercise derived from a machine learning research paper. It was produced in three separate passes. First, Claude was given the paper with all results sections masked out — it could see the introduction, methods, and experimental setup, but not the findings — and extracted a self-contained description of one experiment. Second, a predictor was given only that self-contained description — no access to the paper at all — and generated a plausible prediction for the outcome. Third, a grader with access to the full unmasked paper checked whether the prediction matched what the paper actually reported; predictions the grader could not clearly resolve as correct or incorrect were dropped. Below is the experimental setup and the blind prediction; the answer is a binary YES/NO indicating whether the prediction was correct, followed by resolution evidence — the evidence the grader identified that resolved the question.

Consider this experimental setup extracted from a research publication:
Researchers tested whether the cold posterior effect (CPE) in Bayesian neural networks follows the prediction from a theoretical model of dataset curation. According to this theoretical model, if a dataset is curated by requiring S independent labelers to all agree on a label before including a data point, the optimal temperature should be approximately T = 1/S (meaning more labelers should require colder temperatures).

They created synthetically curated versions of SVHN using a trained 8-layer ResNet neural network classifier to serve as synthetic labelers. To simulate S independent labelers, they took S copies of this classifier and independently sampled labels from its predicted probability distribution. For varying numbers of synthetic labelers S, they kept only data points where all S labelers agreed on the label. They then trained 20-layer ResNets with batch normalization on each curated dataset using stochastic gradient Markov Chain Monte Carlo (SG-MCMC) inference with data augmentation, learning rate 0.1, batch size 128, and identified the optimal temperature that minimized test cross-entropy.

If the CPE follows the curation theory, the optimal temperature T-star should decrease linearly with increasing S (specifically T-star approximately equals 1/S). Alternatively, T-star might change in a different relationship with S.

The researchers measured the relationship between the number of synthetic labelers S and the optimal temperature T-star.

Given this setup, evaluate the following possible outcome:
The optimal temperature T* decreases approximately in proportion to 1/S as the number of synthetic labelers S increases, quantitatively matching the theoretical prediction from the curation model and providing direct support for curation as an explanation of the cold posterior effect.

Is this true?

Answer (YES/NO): NO